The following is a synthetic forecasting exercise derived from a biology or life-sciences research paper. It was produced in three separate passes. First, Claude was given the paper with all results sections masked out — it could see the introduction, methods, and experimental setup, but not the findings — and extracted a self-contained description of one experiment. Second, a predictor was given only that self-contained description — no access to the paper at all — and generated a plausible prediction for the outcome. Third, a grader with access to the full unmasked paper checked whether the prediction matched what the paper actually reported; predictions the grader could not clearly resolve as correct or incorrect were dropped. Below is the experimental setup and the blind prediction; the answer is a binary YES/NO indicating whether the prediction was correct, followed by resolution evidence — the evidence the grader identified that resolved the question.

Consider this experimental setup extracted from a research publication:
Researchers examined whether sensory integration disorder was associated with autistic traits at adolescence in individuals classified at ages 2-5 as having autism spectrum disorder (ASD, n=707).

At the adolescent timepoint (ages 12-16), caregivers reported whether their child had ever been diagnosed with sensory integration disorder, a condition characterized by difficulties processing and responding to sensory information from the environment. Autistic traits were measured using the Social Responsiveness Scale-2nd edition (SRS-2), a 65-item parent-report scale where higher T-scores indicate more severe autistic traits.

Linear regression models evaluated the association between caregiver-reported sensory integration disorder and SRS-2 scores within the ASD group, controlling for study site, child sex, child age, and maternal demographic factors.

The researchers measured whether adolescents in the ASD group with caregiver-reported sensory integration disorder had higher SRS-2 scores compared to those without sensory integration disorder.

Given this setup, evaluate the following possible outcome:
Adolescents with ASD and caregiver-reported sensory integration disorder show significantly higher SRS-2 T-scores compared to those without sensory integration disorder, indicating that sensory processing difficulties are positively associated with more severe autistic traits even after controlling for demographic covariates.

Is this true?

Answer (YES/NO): YES